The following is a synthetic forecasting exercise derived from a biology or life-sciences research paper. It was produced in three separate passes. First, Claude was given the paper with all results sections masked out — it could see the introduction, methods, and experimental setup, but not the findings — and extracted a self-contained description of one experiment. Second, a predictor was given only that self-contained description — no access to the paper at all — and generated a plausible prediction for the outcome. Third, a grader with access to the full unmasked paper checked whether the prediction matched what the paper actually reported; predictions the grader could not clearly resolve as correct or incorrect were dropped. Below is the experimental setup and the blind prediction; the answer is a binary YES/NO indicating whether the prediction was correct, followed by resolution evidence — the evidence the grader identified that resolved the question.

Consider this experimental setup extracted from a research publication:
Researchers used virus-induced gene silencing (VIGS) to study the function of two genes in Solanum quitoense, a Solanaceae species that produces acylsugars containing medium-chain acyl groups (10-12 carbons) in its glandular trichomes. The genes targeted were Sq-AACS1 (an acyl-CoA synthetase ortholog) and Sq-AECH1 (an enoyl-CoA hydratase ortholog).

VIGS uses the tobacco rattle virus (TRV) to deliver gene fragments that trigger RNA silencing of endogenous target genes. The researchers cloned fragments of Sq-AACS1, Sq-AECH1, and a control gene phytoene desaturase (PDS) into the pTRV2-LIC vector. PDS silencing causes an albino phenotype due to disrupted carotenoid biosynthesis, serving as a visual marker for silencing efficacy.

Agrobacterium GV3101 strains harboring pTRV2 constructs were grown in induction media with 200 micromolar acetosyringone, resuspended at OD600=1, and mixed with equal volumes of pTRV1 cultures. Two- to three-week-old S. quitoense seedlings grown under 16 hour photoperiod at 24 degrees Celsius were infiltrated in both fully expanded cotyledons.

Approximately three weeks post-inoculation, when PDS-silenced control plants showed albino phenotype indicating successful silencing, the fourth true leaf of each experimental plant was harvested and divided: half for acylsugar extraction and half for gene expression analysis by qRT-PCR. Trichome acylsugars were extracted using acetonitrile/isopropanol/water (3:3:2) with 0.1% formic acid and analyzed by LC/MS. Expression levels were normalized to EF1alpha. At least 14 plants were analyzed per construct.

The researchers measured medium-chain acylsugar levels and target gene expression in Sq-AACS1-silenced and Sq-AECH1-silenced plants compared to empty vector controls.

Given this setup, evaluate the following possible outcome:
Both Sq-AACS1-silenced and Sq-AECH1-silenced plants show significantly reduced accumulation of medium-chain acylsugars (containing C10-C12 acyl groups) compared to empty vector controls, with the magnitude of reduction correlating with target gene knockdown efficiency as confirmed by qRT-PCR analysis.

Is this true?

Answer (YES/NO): YES